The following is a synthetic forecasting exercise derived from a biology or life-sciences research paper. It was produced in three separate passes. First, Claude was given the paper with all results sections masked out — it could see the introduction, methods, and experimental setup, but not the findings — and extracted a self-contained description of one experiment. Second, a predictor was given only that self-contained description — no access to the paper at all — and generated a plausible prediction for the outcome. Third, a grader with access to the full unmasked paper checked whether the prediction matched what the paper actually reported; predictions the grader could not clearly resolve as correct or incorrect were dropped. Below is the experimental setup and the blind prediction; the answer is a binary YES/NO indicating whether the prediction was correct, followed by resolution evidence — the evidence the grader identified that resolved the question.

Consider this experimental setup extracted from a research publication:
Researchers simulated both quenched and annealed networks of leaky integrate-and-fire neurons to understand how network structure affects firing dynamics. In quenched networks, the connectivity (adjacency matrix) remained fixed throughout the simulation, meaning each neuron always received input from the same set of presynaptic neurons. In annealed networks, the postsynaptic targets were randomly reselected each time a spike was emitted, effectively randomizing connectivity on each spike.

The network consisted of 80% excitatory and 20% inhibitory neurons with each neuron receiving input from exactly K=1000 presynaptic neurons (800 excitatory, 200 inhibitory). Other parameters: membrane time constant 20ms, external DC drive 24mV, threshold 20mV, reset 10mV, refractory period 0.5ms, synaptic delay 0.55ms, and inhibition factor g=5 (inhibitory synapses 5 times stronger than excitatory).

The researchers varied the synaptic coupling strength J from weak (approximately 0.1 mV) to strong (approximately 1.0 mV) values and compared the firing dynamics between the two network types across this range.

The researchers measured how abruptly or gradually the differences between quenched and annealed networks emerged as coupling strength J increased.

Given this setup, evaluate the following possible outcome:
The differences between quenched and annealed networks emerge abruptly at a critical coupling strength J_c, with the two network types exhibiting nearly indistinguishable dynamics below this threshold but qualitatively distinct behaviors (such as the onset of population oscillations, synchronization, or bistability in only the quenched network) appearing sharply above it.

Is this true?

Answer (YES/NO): NO